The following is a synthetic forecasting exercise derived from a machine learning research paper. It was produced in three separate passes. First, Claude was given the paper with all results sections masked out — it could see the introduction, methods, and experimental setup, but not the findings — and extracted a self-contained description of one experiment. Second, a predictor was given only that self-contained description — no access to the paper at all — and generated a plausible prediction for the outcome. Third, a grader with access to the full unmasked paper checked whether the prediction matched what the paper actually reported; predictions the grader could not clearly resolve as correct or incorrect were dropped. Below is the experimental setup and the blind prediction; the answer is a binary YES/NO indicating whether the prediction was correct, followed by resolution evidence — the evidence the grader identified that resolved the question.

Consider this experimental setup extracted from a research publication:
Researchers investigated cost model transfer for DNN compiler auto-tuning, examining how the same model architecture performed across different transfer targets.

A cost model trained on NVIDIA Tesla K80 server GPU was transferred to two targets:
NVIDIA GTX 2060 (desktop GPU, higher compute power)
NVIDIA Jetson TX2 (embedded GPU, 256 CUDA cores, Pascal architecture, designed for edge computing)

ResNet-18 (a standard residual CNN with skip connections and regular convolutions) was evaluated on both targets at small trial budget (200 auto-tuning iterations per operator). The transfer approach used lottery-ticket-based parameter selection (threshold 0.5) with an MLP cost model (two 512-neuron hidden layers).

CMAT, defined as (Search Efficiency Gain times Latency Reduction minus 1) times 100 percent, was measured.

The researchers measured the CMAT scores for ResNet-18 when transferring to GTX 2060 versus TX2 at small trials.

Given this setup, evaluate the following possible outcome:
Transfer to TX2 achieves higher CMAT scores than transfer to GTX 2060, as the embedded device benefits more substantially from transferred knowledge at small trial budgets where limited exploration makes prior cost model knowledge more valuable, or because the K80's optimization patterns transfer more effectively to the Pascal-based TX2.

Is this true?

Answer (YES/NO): YES